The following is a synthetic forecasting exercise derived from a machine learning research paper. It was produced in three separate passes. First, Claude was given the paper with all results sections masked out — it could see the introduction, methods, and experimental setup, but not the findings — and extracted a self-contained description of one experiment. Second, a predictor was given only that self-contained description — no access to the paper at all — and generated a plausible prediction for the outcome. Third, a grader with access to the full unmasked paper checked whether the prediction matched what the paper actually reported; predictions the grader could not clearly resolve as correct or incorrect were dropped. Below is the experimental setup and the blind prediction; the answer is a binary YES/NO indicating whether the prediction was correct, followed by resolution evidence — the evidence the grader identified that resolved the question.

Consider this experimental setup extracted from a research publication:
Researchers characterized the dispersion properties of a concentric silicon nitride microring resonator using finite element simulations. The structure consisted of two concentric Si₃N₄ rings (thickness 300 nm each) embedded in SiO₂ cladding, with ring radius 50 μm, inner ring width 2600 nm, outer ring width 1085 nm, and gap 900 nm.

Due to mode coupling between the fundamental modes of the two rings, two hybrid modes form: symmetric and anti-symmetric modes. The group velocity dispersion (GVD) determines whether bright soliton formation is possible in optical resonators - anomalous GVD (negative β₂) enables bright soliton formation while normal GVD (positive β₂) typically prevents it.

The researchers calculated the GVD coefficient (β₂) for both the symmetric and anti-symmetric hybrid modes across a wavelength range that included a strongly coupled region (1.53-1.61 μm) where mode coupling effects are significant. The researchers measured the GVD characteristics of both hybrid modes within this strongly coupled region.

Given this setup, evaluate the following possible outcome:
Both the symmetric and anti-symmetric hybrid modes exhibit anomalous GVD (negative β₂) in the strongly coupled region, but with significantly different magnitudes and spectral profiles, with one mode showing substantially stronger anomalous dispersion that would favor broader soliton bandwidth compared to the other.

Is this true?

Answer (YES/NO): NO